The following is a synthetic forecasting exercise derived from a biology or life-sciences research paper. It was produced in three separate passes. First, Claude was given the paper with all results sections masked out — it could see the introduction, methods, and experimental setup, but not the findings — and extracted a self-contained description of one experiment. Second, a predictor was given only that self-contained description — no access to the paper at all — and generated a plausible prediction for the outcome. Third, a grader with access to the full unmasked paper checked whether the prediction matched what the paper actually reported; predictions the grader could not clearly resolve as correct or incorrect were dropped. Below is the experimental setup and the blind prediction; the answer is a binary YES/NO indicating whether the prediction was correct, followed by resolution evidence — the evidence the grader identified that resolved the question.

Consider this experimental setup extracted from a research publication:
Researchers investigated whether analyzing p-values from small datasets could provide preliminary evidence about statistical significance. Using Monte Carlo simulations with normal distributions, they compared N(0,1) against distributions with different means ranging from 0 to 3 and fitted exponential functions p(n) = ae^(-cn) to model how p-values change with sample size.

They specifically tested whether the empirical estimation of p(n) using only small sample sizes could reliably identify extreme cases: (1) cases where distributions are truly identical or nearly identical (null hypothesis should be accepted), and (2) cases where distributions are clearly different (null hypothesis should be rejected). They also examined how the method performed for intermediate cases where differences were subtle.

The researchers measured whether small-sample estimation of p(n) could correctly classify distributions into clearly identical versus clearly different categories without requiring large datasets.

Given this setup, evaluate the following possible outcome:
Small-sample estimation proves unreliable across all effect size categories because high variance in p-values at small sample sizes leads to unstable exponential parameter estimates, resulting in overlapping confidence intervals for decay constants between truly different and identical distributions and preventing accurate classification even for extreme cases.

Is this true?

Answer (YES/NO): NO